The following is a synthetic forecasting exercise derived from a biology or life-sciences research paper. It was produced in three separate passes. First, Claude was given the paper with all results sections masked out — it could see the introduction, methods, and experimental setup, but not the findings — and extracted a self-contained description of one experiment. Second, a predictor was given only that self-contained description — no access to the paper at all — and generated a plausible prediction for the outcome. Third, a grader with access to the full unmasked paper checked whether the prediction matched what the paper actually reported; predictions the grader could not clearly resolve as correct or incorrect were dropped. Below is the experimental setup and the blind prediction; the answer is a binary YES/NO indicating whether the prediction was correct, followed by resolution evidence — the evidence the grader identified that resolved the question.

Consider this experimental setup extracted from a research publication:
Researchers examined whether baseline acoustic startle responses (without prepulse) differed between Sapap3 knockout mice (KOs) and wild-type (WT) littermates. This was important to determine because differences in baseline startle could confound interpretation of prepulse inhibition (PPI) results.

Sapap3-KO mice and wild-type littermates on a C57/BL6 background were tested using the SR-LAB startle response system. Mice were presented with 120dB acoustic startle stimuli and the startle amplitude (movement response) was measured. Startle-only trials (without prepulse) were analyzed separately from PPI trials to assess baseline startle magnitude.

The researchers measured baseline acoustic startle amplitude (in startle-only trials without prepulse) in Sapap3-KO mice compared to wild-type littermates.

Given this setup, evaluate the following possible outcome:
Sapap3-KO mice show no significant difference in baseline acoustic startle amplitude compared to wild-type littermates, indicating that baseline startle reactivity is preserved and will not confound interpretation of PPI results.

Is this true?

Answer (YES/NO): YES